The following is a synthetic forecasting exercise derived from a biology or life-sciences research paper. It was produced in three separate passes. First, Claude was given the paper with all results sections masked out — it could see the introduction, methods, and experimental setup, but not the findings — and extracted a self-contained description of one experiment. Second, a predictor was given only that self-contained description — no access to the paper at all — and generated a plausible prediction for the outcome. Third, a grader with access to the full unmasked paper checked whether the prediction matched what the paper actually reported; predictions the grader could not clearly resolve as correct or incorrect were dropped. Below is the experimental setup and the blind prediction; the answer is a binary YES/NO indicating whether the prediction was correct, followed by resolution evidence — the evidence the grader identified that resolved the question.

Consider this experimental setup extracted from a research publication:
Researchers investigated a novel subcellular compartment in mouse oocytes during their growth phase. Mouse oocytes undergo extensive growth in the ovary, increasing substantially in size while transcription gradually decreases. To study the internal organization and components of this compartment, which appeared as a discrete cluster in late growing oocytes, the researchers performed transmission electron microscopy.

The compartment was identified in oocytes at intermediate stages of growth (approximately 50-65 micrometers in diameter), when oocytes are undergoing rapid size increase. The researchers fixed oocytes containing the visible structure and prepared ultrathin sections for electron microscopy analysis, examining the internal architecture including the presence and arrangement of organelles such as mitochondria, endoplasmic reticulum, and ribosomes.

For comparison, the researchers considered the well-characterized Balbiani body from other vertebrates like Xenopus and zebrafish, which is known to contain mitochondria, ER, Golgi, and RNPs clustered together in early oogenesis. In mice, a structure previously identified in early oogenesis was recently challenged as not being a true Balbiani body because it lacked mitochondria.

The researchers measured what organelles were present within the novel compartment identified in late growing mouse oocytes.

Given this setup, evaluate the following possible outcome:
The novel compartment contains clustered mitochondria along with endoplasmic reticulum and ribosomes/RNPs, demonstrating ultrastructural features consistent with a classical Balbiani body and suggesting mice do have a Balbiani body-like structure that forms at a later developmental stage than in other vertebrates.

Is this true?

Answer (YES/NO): YES